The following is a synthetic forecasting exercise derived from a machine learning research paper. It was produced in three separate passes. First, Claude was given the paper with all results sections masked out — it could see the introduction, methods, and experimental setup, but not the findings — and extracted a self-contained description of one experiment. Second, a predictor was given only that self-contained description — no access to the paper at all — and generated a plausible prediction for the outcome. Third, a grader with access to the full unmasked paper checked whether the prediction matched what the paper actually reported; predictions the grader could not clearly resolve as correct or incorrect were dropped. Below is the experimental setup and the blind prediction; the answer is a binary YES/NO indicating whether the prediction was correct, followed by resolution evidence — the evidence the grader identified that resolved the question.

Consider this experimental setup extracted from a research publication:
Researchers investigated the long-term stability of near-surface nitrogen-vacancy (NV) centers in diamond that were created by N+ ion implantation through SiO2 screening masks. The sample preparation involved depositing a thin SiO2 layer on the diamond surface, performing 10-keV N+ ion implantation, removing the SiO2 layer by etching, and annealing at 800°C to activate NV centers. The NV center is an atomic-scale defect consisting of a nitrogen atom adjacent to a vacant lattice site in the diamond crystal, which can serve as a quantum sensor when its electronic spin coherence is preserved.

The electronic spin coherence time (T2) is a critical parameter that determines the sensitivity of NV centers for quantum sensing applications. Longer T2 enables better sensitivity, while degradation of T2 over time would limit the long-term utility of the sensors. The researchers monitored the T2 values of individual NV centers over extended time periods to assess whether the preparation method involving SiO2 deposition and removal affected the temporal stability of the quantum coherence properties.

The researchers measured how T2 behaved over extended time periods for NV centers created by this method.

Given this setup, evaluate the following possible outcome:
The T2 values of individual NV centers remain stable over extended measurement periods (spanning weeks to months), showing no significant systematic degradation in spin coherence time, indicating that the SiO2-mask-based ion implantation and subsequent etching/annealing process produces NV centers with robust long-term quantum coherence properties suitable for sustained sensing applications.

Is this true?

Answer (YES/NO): NO